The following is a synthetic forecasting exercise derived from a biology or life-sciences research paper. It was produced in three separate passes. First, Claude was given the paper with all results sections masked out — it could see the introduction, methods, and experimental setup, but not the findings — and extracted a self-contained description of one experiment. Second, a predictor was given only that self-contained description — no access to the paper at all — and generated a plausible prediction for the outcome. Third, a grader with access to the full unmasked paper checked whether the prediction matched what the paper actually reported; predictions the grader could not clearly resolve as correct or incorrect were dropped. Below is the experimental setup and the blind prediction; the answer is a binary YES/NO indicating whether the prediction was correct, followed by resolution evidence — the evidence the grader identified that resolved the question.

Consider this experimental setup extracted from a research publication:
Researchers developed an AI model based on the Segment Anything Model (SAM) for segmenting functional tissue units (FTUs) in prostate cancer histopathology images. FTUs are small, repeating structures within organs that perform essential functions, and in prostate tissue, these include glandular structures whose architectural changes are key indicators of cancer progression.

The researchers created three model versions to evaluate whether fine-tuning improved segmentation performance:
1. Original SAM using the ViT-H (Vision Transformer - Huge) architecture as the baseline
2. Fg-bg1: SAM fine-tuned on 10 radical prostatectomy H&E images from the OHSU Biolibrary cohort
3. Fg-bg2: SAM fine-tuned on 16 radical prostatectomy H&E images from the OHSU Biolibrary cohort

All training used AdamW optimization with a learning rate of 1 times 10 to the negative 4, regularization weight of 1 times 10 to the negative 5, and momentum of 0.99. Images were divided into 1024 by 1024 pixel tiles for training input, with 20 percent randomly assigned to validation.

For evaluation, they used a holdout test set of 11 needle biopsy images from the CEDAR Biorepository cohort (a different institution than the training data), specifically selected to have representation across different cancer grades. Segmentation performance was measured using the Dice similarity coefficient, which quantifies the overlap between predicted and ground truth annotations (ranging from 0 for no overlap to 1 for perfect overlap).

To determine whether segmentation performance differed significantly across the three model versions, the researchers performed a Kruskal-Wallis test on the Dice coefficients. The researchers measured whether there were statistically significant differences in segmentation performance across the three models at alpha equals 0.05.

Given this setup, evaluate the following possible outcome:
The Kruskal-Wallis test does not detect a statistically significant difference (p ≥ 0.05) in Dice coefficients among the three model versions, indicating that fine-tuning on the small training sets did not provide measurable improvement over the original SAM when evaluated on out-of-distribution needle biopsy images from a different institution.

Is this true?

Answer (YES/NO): NO